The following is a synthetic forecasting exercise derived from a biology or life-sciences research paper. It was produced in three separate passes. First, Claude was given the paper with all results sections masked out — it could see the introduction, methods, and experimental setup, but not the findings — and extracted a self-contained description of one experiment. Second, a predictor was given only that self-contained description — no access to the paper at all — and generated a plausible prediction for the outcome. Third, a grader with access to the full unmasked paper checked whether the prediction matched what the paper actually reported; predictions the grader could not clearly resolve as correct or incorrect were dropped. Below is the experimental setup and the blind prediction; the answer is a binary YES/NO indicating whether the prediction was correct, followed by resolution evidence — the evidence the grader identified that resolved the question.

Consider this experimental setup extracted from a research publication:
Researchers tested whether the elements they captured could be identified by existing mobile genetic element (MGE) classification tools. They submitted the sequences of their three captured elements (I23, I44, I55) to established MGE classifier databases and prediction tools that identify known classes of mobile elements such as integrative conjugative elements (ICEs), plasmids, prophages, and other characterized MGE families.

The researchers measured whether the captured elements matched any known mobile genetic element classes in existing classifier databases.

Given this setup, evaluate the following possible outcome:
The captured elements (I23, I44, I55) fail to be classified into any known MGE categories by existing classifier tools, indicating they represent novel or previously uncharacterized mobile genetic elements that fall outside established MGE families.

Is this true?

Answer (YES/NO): YES